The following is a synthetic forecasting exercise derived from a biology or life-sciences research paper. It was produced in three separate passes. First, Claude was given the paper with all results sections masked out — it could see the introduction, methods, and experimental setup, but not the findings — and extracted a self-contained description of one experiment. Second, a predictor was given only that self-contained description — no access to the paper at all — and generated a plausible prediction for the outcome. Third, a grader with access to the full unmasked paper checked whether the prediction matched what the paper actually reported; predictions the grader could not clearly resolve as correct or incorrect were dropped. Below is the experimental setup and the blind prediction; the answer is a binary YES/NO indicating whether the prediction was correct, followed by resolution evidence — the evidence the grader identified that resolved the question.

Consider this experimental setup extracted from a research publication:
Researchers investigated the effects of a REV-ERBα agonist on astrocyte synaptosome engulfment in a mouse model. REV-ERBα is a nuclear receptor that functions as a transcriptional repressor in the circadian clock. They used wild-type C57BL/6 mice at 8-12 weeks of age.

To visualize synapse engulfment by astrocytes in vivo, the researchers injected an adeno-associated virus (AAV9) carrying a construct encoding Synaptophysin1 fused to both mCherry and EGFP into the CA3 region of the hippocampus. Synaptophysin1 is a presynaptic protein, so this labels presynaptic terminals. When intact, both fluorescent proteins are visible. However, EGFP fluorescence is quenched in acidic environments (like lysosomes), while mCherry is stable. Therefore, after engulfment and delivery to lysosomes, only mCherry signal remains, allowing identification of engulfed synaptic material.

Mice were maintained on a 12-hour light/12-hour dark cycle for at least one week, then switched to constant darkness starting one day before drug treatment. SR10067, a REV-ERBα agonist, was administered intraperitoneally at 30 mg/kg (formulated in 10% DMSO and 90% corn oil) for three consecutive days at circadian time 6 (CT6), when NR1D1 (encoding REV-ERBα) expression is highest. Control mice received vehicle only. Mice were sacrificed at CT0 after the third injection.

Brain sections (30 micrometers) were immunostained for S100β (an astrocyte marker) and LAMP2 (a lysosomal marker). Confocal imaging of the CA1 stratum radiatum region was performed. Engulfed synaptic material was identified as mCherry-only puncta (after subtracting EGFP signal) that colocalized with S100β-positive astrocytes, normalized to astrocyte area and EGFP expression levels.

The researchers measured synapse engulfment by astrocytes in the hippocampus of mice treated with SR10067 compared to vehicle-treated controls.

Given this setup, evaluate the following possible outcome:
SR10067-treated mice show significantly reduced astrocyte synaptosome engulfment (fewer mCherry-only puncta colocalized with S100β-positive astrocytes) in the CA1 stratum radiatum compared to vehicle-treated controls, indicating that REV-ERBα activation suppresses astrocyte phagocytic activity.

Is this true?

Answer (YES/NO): YES